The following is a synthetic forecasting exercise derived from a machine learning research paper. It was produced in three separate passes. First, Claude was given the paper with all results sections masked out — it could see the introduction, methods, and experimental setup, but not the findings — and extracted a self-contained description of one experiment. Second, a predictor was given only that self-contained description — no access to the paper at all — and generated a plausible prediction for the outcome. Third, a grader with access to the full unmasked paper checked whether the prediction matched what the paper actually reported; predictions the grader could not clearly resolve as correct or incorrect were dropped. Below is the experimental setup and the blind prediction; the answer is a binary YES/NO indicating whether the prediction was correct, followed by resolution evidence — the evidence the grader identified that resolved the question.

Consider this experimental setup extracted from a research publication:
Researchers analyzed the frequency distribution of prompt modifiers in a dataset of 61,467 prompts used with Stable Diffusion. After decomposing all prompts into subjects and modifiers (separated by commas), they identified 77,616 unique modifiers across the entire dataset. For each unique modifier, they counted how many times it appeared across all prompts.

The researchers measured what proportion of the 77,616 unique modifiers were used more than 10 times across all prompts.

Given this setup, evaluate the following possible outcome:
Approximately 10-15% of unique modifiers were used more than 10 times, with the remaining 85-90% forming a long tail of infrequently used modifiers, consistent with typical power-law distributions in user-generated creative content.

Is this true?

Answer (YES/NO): NO